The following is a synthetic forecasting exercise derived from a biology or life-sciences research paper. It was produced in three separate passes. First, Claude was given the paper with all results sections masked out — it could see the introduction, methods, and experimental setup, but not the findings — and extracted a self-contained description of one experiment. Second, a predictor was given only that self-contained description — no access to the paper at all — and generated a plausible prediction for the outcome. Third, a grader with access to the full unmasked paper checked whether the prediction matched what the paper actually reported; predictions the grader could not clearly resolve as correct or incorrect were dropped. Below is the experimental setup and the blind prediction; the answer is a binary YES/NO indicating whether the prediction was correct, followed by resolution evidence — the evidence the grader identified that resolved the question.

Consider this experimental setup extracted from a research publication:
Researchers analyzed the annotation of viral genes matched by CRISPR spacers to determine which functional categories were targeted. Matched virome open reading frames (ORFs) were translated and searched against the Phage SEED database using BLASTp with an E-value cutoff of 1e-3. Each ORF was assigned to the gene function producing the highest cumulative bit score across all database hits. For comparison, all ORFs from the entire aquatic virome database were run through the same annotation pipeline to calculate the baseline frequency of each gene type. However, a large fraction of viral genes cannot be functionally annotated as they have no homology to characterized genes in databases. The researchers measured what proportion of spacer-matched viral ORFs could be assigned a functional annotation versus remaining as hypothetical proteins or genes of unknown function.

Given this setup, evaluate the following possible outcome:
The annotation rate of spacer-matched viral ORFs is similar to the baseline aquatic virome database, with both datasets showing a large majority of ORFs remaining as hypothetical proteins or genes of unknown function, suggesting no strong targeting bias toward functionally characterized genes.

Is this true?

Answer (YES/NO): NO